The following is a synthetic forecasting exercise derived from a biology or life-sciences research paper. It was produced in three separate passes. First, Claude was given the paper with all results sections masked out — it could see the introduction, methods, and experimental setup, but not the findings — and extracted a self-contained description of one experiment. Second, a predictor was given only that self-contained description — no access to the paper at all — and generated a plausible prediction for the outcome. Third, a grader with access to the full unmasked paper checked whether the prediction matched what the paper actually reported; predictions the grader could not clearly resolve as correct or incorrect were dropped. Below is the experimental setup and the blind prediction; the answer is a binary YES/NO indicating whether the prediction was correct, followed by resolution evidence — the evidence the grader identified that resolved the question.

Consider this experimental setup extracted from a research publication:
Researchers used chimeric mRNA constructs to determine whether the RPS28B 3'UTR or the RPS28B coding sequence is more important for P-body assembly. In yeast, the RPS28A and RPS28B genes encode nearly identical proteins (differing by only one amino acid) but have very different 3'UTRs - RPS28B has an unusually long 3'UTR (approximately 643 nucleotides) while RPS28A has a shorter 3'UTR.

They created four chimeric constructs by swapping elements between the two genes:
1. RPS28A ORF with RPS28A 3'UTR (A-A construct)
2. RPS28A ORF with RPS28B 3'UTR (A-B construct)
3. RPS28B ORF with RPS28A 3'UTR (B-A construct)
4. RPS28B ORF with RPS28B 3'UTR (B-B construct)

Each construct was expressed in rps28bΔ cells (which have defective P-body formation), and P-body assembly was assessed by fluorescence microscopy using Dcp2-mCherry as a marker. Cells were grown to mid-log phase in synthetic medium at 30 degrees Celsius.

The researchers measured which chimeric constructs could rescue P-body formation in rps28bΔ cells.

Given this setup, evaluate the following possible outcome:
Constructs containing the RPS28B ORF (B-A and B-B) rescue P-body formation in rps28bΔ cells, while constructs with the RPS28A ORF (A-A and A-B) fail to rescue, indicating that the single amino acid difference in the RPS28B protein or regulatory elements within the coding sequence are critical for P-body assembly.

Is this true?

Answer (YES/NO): NO